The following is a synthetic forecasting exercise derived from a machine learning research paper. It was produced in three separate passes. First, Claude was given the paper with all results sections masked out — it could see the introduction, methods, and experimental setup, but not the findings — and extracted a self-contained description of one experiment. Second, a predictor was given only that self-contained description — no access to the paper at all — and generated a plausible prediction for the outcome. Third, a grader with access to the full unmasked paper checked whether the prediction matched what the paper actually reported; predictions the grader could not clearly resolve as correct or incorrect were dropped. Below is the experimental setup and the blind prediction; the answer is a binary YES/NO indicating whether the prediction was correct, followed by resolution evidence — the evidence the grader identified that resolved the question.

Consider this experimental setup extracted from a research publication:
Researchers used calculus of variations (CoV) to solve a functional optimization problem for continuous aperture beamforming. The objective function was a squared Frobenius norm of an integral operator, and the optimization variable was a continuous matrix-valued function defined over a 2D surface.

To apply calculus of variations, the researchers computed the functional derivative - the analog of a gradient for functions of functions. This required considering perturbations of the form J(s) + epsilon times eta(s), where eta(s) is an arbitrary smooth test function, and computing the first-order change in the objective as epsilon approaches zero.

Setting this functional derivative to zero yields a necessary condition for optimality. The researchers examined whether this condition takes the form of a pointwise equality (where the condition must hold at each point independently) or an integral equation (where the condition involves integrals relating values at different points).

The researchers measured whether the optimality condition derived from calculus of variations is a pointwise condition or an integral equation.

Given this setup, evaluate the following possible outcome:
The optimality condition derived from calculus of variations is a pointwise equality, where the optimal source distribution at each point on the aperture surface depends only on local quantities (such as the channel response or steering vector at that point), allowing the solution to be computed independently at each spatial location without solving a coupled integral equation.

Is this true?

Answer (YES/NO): NO